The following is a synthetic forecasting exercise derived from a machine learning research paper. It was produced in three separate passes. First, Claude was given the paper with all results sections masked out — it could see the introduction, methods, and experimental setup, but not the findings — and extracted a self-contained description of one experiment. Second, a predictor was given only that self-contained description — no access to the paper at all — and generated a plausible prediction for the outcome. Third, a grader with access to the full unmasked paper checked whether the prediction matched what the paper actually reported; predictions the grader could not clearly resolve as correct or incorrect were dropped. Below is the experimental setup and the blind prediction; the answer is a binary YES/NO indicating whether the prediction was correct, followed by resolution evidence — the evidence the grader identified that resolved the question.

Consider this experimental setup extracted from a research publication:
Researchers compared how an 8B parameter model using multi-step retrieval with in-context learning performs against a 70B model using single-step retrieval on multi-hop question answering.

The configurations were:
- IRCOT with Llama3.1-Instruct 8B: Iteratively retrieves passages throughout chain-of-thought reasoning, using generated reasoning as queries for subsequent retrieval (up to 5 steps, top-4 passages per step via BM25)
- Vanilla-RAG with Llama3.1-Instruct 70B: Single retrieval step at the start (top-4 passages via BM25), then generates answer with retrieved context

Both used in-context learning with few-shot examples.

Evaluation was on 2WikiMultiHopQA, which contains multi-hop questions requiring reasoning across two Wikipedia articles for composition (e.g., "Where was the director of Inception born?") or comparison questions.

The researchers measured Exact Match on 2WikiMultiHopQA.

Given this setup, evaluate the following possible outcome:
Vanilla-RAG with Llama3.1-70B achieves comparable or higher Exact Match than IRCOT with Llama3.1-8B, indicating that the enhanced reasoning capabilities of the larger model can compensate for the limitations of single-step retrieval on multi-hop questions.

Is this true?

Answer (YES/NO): YES